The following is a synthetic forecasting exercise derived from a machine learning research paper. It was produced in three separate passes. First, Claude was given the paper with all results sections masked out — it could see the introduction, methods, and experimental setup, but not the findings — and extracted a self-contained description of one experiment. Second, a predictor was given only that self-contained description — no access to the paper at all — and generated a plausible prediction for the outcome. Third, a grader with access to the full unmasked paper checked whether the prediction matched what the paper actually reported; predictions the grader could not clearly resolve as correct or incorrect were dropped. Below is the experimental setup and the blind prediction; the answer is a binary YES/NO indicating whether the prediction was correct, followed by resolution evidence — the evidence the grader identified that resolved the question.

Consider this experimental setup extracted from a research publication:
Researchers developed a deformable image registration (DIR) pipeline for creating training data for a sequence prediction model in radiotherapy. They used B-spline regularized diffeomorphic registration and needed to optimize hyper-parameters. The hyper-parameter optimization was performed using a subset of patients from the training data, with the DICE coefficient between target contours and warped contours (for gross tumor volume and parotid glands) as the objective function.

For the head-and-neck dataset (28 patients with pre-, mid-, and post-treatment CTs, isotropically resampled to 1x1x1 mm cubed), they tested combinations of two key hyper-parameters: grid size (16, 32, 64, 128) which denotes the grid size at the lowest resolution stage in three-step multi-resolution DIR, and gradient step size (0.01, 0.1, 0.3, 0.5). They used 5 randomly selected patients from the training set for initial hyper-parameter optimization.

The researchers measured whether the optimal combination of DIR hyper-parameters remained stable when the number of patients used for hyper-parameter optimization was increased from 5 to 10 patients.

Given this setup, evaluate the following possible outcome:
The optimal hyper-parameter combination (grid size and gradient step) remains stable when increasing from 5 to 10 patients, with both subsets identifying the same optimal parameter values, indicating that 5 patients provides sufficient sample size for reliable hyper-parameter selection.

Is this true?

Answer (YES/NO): YES